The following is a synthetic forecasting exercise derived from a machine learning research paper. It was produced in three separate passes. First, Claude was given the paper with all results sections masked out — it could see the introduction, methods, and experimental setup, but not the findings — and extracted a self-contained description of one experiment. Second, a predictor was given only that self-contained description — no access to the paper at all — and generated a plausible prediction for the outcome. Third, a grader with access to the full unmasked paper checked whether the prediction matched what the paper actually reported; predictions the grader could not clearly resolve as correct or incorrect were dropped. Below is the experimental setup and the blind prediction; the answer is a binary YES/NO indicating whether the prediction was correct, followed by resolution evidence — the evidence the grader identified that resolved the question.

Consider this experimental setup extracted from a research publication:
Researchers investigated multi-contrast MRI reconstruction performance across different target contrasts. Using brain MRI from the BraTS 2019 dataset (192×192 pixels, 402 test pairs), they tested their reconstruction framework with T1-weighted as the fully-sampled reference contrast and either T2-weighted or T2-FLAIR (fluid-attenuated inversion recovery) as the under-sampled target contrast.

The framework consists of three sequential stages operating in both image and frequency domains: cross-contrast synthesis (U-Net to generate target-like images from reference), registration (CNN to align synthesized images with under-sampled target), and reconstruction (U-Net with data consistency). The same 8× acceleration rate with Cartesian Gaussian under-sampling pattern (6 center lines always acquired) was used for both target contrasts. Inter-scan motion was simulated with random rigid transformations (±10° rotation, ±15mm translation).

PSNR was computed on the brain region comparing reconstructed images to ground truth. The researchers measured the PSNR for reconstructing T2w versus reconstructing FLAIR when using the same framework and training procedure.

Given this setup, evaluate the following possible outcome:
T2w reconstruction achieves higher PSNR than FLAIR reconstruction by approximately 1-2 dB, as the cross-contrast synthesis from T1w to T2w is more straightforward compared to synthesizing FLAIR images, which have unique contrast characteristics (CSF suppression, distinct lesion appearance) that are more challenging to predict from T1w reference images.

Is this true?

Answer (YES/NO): NO